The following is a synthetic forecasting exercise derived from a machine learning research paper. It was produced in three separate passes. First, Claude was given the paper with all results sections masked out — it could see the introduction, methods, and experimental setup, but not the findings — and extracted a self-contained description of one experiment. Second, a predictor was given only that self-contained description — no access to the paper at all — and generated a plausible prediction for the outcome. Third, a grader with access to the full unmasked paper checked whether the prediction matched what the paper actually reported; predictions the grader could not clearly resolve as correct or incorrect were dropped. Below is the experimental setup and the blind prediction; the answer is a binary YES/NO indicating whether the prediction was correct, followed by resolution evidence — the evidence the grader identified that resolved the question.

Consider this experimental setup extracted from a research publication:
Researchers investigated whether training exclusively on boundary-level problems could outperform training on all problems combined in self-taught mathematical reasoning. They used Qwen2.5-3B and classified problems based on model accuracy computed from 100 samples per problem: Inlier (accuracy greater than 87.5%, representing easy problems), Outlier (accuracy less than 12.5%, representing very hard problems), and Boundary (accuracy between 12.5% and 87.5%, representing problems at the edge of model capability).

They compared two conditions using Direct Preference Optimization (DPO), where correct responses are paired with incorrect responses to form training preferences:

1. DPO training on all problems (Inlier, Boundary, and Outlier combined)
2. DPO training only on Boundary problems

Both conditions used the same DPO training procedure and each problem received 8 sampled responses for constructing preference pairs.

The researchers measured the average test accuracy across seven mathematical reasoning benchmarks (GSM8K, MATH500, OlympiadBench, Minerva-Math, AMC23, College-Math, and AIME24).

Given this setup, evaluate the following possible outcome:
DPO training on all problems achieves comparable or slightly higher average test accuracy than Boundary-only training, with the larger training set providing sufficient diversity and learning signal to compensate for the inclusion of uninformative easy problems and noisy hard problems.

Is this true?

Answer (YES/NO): NO